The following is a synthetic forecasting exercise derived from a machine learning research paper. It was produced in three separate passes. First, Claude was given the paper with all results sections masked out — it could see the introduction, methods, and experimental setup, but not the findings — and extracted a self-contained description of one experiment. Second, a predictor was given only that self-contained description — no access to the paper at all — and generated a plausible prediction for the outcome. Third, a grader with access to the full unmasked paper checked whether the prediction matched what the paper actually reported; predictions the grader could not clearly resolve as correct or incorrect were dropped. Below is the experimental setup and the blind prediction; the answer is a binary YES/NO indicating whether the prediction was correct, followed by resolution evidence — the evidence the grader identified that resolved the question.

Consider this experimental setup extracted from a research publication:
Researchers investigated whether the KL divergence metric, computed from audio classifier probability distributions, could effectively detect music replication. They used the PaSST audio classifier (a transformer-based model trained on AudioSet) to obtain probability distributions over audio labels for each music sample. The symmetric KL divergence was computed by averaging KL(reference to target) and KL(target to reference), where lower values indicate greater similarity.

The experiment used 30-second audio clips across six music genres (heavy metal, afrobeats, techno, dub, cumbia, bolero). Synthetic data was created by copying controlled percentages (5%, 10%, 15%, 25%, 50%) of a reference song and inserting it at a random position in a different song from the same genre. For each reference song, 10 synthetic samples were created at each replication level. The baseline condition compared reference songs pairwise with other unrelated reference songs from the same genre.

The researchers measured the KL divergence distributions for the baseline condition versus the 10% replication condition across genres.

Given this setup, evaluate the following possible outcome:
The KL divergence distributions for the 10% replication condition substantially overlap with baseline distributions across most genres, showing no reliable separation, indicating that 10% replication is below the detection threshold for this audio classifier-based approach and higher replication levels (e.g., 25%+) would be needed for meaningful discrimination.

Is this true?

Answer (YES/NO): NO